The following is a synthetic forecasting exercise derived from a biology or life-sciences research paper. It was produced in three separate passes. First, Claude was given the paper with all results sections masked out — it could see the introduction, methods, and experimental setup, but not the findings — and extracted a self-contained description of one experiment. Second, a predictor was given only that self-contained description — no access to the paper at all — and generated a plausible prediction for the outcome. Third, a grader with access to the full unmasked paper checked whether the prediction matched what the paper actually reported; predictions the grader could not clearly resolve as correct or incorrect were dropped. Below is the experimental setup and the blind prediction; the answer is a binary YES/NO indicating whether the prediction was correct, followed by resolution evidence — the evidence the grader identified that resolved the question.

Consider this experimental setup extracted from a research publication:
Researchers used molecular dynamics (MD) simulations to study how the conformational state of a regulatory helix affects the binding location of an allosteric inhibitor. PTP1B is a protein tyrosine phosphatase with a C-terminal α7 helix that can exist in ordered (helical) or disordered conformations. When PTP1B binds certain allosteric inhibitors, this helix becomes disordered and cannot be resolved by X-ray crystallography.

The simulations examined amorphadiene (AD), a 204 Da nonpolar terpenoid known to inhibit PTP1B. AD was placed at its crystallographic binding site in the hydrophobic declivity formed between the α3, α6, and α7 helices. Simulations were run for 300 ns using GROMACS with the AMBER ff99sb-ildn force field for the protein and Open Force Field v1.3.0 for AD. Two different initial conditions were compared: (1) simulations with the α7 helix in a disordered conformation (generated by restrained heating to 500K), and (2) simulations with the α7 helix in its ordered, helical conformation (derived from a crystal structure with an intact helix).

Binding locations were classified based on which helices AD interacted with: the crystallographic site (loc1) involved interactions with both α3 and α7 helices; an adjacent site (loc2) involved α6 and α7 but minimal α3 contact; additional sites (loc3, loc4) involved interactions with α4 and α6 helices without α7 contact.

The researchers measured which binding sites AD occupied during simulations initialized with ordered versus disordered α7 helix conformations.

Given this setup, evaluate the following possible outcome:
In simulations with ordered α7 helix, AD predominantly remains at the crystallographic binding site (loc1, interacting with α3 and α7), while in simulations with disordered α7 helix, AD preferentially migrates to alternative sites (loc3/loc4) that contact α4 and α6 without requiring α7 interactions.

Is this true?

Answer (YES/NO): NO